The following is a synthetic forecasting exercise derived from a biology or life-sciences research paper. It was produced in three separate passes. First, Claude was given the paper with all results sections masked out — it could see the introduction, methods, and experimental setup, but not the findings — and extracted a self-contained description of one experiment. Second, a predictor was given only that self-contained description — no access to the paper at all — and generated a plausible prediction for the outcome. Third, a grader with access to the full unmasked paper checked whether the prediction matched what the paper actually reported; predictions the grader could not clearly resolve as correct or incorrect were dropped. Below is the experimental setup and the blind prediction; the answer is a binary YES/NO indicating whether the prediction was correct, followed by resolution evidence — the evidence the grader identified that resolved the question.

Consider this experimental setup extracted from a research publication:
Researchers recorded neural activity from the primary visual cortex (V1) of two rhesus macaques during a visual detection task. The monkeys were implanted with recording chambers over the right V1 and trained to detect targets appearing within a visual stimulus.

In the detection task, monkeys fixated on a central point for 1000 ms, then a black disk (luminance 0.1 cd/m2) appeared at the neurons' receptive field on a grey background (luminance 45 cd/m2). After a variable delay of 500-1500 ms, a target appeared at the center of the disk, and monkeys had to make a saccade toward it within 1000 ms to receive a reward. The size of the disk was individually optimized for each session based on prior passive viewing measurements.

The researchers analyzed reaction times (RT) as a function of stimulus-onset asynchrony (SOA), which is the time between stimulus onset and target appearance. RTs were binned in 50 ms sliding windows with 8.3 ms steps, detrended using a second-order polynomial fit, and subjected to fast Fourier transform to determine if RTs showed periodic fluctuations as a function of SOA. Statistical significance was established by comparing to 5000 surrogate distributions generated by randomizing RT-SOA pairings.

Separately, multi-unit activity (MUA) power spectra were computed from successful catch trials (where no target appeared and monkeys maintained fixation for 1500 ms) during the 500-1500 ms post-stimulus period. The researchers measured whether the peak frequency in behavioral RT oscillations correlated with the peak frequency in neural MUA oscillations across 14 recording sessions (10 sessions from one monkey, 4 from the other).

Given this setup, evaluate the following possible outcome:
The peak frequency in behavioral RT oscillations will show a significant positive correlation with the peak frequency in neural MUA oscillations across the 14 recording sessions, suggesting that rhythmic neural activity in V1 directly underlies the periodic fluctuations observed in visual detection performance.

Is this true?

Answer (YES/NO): YES